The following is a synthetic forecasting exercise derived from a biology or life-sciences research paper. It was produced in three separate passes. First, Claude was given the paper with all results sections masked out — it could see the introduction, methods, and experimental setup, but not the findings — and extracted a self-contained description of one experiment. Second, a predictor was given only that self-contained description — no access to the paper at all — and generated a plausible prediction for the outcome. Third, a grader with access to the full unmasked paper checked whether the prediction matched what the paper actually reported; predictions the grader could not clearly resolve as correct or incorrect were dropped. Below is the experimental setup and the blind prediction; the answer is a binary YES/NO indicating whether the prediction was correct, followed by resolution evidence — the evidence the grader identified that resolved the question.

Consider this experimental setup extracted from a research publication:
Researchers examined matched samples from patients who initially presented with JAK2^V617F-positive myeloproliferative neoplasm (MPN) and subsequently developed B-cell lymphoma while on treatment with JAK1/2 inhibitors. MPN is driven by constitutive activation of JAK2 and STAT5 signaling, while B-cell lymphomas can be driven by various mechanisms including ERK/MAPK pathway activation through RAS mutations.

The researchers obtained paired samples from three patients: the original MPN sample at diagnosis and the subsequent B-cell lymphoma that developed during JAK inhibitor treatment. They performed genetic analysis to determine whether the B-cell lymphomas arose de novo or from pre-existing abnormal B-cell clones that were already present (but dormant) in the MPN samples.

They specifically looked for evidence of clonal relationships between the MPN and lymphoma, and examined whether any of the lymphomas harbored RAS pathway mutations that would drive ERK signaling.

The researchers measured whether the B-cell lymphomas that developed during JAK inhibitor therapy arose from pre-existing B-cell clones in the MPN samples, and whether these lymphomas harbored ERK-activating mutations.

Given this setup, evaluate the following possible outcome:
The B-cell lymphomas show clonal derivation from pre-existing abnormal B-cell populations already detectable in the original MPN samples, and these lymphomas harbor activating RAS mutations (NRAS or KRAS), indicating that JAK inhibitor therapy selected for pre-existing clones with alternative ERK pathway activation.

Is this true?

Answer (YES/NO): NO